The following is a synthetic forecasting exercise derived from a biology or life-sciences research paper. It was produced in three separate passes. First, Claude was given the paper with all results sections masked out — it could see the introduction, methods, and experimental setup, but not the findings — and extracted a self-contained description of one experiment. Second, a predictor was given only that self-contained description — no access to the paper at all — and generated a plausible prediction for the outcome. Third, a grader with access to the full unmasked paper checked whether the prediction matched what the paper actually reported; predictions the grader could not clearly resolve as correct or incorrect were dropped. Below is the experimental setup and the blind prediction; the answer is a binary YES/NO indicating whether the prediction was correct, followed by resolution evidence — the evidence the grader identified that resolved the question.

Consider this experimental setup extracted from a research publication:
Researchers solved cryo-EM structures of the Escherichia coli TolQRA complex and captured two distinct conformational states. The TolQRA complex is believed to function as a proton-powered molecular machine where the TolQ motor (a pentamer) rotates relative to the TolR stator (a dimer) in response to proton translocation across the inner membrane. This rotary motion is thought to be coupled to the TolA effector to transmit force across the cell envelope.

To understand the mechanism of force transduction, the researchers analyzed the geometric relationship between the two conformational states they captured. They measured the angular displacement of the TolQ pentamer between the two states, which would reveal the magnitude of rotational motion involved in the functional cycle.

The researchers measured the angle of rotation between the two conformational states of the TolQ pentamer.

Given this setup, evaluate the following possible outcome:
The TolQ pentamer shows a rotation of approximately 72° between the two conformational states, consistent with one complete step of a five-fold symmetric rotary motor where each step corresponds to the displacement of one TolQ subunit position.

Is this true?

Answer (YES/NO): NO